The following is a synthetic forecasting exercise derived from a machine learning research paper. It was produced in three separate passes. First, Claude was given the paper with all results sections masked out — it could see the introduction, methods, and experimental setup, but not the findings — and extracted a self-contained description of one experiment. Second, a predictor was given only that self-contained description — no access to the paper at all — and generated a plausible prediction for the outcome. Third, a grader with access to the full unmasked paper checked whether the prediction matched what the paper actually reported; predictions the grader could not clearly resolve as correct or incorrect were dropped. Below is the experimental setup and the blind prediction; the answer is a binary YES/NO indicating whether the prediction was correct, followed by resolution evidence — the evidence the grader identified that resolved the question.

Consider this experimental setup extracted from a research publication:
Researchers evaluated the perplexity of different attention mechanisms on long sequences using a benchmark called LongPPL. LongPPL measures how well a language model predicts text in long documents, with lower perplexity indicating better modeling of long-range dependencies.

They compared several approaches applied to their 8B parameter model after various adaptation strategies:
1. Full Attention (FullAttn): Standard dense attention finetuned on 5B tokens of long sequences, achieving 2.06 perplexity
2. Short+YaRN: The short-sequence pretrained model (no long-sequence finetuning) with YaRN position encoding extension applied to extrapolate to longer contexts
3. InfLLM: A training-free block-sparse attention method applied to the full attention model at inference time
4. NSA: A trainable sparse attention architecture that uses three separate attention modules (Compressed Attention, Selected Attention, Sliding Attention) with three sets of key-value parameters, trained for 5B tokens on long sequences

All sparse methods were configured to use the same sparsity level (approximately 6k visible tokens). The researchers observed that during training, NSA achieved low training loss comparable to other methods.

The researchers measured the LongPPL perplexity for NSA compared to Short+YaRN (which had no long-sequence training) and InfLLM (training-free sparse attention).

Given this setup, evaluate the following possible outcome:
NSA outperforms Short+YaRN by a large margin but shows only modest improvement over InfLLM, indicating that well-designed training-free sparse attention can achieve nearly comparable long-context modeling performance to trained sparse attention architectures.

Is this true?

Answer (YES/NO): NO